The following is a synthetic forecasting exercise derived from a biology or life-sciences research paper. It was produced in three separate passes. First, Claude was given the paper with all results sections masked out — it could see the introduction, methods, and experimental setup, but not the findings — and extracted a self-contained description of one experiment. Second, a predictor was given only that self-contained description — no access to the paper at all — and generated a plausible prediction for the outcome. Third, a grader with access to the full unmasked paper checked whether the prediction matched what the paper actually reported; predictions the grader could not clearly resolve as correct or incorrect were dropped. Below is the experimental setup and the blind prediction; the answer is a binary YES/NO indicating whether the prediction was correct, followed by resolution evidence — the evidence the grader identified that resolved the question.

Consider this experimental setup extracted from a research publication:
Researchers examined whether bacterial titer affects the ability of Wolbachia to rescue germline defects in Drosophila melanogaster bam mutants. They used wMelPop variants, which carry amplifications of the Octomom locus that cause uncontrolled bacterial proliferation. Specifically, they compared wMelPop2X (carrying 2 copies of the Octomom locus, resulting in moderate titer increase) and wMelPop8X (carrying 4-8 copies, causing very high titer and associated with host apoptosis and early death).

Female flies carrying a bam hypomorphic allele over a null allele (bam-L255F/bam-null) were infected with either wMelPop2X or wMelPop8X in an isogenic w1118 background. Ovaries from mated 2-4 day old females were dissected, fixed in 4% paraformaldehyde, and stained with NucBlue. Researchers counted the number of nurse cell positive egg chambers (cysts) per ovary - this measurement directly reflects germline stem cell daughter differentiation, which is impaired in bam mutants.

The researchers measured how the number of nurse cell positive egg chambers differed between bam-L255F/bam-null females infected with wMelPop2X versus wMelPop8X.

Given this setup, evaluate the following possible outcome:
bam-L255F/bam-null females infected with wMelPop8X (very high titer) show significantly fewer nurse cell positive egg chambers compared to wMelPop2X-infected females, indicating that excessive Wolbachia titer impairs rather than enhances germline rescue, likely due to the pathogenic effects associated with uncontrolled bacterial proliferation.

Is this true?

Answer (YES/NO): YES